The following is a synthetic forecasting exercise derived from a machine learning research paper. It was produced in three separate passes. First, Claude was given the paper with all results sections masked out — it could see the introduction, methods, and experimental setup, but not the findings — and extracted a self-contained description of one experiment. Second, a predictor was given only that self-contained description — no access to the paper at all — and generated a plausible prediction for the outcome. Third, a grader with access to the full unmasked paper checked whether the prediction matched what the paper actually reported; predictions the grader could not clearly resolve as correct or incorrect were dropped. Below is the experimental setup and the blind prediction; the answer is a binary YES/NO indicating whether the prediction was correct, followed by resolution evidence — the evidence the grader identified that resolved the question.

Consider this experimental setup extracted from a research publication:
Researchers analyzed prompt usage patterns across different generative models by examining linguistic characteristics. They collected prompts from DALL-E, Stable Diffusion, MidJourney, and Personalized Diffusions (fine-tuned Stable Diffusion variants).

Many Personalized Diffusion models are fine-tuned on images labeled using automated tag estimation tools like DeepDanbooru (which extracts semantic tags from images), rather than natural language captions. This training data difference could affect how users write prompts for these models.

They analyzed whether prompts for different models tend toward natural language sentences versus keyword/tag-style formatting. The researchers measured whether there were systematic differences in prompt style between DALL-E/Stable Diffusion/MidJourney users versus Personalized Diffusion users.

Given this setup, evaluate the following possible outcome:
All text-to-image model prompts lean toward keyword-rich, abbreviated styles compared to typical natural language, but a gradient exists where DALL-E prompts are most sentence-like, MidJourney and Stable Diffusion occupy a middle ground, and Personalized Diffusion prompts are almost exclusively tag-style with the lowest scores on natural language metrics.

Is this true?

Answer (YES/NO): NO